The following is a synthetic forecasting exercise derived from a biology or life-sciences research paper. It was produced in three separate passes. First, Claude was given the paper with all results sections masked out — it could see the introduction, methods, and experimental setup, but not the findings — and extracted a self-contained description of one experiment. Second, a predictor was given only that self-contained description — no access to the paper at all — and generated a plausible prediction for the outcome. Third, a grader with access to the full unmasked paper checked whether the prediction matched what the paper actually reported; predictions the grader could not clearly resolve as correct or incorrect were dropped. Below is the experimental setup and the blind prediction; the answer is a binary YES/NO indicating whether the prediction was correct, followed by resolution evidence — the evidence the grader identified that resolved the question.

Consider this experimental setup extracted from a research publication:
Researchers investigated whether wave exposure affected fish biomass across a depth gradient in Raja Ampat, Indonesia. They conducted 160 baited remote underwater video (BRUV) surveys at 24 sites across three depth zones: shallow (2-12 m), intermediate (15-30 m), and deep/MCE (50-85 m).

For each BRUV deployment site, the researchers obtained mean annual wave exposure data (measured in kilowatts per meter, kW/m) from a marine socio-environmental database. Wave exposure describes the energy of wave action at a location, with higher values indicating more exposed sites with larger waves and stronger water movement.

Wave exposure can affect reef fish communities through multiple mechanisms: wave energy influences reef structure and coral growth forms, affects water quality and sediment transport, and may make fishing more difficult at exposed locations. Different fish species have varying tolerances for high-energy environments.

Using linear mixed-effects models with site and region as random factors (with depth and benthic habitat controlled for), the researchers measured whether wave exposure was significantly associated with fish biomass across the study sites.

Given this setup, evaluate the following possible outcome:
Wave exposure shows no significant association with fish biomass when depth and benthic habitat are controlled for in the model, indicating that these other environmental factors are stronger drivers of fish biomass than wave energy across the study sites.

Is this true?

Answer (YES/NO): YES